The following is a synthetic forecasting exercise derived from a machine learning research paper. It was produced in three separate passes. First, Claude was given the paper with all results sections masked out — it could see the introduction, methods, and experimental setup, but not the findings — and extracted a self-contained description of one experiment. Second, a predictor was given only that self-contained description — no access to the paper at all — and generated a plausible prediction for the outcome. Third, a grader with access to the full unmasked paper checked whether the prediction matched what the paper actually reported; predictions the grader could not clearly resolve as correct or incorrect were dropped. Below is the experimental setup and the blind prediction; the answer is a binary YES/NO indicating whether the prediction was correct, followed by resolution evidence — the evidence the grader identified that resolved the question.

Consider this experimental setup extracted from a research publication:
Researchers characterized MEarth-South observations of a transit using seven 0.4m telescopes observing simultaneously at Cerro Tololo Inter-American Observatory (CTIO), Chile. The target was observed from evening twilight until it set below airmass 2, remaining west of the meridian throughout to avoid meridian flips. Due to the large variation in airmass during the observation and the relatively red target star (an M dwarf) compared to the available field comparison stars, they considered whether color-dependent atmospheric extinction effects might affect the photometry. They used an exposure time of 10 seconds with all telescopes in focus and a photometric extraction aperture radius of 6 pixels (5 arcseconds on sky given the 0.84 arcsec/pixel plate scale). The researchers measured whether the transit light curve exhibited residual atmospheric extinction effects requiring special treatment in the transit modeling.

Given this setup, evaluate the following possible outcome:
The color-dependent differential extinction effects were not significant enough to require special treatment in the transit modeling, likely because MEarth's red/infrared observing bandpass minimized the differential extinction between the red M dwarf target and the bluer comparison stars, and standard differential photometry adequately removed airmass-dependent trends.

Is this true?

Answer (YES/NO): NO